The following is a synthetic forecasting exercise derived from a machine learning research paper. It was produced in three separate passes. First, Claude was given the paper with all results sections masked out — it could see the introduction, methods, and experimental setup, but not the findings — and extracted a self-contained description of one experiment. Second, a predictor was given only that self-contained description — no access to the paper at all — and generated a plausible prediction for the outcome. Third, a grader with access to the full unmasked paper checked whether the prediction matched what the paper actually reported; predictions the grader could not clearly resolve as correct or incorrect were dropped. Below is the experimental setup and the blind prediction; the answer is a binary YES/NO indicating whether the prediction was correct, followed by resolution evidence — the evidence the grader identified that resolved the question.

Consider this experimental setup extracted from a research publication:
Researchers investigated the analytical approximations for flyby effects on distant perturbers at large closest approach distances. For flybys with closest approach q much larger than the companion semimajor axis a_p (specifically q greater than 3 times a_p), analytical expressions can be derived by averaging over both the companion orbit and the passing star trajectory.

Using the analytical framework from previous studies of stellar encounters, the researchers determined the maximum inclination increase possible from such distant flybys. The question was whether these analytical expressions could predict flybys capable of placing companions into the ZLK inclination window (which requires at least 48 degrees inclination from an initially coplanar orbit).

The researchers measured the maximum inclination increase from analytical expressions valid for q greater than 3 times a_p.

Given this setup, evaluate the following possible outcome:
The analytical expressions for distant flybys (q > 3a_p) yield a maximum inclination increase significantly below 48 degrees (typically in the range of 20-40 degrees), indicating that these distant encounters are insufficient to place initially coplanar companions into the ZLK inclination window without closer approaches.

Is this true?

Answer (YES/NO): NO